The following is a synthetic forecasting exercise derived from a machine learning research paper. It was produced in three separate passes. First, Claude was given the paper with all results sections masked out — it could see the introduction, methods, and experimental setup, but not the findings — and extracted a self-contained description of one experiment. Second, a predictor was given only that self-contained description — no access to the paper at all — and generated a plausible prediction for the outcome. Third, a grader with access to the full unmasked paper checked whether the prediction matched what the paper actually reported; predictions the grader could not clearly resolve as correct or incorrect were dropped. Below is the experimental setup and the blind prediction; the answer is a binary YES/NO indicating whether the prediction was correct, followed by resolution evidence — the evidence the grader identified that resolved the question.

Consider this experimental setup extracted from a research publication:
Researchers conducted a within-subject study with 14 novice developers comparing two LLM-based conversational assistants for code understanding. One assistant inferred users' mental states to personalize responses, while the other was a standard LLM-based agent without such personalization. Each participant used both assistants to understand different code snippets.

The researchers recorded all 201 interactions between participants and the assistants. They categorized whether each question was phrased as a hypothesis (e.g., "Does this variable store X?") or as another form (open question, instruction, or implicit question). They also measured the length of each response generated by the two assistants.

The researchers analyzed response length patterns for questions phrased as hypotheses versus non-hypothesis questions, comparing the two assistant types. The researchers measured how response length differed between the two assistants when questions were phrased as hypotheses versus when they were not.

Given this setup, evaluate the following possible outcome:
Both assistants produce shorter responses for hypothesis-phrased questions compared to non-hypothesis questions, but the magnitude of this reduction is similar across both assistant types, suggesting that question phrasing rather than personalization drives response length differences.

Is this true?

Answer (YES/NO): NO